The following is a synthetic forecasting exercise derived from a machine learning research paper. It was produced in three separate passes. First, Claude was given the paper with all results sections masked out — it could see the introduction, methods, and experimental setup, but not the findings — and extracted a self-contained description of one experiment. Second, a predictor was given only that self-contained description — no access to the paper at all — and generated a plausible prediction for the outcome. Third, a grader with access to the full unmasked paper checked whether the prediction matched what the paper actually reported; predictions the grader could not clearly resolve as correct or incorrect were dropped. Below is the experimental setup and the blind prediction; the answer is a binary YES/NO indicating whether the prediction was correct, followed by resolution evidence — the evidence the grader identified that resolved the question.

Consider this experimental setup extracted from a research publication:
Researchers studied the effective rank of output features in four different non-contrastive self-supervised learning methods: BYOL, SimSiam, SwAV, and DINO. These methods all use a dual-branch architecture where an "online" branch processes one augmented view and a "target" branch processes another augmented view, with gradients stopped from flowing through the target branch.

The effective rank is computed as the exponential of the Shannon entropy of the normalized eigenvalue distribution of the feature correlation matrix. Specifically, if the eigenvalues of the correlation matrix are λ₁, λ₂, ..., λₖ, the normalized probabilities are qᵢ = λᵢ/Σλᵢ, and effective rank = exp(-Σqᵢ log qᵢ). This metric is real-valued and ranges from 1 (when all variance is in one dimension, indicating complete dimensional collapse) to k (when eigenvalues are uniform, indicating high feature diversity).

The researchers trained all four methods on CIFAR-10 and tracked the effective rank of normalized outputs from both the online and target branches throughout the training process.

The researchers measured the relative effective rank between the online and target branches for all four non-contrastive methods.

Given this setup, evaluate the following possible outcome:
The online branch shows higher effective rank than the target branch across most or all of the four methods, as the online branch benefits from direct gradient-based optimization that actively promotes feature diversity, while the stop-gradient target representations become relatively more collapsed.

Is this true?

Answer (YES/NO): NO